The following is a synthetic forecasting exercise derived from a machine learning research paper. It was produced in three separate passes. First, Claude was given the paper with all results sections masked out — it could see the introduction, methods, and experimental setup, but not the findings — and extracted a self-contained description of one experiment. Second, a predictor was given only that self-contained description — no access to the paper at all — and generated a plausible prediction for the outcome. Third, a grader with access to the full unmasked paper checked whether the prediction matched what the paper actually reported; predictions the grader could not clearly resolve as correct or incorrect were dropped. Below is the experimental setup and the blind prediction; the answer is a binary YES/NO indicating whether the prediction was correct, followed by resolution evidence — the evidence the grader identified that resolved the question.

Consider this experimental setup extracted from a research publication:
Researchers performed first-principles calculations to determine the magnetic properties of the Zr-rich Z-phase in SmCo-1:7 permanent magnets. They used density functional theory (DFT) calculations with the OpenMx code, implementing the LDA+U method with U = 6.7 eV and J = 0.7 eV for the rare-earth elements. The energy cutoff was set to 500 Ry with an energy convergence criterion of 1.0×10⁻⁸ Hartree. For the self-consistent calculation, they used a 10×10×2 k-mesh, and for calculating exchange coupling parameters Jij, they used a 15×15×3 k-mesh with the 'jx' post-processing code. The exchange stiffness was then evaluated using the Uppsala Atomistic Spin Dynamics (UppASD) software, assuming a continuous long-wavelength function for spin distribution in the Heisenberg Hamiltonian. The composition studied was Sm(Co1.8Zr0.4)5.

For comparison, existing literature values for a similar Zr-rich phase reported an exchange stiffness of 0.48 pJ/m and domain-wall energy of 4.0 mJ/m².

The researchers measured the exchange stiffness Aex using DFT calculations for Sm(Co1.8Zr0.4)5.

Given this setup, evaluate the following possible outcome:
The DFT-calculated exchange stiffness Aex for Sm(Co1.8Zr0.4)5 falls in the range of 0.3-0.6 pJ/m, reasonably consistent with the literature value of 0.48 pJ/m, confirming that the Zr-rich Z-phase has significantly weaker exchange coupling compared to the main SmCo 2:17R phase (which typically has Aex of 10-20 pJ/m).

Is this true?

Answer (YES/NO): NO